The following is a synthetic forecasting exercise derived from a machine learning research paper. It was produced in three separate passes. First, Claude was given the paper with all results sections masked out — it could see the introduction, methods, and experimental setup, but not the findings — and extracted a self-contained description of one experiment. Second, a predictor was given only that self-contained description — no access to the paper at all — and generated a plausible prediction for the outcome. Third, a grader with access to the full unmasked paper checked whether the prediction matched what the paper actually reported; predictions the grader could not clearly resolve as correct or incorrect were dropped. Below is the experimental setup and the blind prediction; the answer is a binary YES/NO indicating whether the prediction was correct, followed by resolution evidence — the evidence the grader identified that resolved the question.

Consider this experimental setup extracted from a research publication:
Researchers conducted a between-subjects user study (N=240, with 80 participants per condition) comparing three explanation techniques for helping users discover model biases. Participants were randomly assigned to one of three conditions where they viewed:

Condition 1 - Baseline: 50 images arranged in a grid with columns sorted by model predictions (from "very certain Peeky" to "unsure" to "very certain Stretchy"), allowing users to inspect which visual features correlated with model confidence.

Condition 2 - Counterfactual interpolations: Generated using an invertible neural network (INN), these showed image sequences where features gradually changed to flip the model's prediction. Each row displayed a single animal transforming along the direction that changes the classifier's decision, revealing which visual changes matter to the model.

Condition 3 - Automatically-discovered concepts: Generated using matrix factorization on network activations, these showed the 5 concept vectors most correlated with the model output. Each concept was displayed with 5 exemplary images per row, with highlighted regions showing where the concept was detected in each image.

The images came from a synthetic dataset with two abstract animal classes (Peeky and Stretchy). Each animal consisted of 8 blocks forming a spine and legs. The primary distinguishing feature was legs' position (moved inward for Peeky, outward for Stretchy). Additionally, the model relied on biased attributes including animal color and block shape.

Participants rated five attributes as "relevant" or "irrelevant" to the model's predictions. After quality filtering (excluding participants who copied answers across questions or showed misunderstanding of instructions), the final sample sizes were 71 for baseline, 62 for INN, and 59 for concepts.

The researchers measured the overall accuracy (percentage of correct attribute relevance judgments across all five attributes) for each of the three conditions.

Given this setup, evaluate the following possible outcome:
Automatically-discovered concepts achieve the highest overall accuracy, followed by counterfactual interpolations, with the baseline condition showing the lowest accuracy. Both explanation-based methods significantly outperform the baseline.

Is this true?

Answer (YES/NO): NO